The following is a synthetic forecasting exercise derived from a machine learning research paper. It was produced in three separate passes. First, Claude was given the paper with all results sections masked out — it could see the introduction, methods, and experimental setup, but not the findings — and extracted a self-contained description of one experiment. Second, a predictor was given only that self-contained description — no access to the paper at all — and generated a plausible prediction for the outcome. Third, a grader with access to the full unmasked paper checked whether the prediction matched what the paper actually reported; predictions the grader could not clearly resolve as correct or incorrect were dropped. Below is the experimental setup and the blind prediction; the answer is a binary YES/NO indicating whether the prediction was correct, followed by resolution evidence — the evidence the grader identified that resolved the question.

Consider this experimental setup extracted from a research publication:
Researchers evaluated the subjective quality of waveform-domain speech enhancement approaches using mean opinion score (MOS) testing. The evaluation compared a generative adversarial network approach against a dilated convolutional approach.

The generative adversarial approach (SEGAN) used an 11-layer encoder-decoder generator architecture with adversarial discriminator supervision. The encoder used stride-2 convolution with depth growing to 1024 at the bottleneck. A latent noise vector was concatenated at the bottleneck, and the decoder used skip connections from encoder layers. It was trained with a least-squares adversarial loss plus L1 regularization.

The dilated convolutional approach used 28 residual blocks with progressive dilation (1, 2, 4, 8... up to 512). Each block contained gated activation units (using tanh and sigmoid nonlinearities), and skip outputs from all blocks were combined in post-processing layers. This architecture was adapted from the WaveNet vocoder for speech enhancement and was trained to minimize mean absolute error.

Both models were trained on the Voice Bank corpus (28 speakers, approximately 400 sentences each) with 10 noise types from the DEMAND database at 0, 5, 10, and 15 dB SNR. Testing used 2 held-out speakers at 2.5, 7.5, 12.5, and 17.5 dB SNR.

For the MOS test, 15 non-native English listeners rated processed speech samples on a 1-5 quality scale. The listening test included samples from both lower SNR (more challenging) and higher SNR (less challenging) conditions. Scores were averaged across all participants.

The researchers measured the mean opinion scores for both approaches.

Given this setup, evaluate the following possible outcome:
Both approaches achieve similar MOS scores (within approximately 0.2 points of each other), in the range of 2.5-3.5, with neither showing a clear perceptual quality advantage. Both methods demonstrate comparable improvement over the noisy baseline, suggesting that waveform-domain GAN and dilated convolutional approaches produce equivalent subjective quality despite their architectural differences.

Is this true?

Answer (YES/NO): NO